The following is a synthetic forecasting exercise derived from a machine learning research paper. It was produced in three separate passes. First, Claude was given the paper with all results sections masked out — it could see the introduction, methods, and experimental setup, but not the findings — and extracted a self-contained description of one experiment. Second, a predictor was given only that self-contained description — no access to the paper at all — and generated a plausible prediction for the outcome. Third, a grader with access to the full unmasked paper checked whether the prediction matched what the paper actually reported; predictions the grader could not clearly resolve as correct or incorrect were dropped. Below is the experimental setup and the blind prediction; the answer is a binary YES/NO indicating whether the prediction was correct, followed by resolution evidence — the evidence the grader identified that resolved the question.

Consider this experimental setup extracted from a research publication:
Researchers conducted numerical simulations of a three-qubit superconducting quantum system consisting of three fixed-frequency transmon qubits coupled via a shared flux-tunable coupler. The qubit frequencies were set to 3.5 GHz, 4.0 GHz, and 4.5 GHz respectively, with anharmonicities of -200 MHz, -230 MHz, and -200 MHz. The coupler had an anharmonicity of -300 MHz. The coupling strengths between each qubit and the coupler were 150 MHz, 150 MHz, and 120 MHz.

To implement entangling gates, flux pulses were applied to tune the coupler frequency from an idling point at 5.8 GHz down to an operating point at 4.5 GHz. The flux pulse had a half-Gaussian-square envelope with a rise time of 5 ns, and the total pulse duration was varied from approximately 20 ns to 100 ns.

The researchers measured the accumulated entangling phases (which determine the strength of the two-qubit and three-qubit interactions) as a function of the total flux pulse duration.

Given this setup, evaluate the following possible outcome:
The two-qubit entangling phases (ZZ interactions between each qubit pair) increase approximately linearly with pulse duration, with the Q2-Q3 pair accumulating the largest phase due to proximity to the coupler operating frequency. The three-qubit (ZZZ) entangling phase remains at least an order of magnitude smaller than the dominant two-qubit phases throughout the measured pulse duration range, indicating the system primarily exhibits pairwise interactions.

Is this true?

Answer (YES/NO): NO